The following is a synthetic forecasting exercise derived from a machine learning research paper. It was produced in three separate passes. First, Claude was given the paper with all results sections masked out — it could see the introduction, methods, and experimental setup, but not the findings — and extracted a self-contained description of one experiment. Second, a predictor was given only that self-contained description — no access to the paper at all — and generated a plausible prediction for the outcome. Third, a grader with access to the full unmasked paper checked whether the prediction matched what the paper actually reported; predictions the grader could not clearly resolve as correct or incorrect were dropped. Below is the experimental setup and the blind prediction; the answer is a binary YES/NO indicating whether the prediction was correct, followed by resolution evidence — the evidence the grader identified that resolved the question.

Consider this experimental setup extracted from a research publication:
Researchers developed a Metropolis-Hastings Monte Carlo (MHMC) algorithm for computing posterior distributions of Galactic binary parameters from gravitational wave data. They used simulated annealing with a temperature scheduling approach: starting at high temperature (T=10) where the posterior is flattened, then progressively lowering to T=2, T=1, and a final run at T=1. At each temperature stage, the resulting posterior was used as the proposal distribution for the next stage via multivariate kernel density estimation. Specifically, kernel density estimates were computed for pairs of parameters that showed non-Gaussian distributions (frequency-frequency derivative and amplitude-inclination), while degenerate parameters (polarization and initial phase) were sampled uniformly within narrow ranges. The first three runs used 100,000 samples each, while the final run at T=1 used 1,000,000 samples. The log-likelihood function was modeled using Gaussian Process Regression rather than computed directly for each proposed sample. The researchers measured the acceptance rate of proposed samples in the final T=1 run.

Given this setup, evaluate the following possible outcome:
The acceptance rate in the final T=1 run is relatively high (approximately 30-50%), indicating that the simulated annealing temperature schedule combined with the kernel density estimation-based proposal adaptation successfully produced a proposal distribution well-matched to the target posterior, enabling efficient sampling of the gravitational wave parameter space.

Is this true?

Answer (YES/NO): NO